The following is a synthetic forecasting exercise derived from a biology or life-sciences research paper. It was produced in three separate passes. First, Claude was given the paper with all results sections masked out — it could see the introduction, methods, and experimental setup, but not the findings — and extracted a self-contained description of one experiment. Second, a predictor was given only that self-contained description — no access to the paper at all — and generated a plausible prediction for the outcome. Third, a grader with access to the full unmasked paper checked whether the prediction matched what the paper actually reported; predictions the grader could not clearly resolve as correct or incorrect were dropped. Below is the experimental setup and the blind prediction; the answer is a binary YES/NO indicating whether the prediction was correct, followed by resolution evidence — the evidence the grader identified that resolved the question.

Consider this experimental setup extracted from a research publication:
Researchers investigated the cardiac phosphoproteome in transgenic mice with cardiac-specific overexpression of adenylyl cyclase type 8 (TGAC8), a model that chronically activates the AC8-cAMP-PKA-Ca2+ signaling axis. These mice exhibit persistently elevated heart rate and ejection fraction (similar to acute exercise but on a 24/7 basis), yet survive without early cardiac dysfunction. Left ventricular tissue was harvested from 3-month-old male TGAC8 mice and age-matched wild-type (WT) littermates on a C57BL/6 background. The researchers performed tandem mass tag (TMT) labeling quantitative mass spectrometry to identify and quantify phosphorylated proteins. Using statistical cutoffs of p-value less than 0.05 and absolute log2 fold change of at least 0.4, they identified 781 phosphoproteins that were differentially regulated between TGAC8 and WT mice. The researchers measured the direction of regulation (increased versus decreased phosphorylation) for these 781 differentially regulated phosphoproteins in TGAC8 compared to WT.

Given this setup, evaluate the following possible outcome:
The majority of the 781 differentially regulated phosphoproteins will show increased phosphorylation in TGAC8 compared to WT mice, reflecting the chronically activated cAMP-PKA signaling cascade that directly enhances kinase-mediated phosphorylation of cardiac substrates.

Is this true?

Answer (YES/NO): YES